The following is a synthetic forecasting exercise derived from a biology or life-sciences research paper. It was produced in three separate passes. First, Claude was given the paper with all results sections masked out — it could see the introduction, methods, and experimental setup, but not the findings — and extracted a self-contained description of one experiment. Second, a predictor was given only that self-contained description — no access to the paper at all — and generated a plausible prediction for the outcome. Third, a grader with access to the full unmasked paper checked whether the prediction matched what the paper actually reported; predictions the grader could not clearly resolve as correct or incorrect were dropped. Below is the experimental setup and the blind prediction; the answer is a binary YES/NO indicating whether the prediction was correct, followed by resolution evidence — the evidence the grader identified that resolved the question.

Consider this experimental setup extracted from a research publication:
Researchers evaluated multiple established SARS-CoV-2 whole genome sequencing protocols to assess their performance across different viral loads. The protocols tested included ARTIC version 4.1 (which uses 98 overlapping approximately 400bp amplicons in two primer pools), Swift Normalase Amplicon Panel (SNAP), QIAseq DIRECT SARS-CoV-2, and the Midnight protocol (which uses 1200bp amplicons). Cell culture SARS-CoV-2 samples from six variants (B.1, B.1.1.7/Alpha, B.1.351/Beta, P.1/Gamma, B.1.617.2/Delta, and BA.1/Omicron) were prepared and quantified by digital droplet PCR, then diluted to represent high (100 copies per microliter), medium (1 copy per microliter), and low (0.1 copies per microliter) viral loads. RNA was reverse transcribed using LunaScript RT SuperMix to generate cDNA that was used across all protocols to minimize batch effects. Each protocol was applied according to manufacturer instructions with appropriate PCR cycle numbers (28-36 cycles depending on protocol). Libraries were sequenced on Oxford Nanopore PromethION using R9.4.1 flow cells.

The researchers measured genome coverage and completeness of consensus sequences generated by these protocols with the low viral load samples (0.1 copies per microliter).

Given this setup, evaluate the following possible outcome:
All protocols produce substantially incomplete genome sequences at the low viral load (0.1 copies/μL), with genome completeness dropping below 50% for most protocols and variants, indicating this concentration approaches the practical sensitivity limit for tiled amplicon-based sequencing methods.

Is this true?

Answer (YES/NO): NO